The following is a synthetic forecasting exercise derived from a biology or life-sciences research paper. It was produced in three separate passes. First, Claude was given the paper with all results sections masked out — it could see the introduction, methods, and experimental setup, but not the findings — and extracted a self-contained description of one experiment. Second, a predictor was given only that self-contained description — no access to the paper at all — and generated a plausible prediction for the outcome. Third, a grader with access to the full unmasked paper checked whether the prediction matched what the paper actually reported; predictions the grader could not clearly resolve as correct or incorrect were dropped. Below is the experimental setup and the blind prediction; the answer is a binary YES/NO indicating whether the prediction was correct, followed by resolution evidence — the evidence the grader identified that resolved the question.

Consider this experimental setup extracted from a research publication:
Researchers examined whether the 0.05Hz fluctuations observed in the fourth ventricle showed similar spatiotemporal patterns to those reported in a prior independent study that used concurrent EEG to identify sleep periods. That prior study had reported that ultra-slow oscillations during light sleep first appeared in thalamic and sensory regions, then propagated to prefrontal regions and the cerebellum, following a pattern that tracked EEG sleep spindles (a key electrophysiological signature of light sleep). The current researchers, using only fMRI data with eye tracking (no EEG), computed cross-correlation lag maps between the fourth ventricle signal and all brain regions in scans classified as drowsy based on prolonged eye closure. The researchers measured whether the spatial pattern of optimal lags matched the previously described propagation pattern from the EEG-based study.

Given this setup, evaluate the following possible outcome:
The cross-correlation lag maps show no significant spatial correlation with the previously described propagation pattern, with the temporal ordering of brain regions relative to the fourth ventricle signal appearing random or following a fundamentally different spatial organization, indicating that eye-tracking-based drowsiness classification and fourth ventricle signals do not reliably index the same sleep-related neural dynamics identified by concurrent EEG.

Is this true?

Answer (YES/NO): NO